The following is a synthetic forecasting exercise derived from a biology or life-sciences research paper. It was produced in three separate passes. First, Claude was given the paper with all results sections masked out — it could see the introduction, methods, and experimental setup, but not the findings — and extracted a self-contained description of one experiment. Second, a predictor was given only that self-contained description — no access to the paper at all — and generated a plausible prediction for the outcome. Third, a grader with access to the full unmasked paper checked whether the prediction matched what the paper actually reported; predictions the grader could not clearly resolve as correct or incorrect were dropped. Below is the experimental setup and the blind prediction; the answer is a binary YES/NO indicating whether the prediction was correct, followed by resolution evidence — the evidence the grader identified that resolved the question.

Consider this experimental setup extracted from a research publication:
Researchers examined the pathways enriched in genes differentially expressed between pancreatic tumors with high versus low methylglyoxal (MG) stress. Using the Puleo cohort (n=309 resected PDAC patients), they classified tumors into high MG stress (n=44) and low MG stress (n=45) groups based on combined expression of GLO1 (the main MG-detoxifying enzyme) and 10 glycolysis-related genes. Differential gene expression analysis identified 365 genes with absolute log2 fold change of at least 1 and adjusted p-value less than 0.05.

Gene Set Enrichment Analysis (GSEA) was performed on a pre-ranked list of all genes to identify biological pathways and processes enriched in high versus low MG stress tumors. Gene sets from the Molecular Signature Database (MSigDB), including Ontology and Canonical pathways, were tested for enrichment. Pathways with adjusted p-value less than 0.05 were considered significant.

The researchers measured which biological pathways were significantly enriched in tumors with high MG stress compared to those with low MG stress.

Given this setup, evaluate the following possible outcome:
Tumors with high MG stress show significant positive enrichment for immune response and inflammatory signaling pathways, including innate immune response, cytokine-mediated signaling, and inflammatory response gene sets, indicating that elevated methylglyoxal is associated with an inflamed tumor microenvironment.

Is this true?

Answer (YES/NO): NO